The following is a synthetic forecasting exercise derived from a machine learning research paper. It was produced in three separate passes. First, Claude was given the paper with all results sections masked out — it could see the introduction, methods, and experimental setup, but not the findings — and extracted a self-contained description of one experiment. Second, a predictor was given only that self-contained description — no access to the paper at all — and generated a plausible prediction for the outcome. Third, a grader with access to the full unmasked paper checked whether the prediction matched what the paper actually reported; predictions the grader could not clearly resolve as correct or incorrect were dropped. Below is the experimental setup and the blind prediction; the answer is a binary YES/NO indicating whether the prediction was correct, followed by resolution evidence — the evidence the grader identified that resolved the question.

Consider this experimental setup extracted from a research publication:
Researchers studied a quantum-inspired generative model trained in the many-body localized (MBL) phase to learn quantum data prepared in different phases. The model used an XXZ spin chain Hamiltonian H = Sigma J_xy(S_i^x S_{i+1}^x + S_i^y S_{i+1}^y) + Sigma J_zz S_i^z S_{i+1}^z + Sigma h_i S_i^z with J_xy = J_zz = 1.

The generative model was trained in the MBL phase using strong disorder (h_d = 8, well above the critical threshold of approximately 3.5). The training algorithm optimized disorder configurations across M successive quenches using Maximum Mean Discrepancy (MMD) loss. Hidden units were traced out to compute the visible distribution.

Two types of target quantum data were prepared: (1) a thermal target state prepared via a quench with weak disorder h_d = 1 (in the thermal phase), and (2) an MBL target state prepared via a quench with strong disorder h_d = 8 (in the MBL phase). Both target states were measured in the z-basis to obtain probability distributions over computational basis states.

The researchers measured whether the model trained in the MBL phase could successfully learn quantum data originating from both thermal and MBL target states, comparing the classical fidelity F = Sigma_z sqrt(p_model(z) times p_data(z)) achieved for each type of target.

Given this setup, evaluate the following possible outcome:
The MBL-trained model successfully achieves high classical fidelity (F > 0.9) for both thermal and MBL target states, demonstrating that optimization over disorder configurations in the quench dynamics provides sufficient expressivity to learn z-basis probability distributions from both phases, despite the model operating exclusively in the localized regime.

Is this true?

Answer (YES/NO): YES